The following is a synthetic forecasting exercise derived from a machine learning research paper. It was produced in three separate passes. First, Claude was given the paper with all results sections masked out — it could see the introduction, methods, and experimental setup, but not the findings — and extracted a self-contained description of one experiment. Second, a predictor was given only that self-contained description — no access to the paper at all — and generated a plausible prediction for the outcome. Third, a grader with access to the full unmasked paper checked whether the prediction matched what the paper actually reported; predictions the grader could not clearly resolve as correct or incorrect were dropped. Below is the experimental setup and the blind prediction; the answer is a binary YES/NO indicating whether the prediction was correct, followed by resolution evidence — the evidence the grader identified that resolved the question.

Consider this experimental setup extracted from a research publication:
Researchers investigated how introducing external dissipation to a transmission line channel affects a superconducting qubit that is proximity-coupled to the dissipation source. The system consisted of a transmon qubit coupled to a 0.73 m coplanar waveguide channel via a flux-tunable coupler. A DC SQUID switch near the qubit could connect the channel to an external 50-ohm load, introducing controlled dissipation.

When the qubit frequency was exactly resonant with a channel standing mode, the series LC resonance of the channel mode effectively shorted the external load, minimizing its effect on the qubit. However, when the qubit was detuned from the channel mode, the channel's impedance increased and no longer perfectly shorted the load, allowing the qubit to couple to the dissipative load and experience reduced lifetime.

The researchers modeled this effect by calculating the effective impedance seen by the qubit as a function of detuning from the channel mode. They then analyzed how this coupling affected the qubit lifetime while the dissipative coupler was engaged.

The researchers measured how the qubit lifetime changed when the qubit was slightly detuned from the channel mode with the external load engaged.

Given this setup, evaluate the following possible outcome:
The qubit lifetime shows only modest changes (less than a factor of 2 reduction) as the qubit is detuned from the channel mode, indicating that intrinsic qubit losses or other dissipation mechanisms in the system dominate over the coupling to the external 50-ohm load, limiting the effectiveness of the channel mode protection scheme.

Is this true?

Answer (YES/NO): NO